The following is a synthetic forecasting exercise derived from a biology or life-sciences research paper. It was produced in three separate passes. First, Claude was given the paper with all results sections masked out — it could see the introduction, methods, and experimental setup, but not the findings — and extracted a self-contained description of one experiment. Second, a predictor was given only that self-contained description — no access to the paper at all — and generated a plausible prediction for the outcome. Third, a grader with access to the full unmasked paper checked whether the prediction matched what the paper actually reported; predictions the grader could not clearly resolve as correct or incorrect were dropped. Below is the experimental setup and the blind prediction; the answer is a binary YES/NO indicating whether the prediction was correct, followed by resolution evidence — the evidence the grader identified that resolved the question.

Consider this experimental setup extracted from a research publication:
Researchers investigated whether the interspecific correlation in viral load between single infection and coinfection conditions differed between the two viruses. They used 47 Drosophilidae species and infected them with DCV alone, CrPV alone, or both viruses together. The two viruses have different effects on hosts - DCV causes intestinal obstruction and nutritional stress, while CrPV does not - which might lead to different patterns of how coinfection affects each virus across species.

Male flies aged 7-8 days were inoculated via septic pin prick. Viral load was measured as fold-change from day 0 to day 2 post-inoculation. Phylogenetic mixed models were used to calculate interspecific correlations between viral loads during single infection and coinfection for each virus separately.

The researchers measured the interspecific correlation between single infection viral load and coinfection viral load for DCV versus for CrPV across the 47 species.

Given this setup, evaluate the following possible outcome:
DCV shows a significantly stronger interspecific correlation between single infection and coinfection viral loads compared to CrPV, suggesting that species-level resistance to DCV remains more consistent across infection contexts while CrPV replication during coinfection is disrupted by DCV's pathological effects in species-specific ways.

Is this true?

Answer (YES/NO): NO